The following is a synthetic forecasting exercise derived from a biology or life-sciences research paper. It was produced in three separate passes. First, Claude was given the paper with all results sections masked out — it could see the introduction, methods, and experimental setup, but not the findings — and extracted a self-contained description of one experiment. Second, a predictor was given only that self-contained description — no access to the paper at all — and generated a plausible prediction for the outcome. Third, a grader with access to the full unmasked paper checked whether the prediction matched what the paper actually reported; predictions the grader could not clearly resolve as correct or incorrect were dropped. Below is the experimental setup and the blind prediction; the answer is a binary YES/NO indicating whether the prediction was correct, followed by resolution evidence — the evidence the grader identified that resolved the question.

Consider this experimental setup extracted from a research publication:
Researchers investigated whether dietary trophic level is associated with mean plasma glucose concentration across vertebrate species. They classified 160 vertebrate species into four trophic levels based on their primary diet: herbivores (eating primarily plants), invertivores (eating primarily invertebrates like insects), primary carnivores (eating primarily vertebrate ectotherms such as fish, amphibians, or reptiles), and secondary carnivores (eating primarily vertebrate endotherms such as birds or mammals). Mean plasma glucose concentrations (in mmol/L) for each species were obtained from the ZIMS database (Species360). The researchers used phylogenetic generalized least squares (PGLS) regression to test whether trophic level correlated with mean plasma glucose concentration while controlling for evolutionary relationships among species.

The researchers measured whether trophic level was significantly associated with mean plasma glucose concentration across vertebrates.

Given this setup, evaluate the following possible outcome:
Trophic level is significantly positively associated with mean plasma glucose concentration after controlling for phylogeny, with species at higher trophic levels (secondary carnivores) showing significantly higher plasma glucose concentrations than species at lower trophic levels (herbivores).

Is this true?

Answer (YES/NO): NO